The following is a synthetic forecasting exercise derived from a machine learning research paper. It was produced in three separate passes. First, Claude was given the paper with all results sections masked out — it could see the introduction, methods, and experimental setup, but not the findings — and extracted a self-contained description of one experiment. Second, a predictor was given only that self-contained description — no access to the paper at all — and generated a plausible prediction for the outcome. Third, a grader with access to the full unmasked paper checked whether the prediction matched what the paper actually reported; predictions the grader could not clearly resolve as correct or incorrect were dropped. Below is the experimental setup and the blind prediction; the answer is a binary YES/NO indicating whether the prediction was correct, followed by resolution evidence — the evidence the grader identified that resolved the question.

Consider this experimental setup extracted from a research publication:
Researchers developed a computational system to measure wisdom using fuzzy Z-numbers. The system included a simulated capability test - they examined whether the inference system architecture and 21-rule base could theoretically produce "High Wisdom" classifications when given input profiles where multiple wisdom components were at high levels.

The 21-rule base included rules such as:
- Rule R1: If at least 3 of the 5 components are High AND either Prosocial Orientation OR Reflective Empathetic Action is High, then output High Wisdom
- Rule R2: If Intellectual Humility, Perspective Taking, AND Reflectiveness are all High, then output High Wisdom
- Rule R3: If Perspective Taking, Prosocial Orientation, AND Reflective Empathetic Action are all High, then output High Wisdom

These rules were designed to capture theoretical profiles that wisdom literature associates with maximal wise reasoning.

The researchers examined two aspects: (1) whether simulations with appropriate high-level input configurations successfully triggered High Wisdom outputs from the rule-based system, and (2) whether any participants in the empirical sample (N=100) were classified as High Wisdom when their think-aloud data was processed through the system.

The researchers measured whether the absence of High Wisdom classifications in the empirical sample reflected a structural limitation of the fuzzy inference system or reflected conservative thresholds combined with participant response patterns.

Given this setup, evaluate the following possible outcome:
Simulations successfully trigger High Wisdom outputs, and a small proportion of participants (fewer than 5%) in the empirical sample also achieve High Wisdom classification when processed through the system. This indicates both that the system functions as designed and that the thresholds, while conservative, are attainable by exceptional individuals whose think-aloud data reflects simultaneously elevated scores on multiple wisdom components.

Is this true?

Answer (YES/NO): NO